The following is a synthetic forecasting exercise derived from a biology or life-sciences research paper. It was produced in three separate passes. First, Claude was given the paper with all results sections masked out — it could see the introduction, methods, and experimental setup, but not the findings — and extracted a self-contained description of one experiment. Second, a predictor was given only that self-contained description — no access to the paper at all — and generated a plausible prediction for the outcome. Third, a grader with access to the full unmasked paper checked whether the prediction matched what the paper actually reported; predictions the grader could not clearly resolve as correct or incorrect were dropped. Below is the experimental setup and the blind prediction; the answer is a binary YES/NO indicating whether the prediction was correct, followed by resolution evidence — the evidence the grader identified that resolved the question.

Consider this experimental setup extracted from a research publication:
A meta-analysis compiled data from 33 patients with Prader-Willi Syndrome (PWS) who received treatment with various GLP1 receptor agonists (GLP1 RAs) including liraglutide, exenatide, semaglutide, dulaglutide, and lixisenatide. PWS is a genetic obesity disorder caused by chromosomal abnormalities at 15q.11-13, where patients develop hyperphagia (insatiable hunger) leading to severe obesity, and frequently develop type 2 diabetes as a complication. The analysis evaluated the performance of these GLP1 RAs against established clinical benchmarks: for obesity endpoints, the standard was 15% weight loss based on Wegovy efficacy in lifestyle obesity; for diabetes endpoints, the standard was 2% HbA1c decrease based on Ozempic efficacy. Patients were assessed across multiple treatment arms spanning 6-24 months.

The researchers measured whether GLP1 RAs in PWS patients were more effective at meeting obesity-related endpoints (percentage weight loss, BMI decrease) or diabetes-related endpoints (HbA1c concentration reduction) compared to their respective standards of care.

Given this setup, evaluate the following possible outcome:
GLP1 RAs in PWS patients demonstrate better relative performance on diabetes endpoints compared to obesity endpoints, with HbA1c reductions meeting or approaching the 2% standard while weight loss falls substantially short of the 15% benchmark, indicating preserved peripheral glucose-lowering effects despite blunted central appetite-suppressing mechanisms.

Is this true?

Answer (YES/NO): YES